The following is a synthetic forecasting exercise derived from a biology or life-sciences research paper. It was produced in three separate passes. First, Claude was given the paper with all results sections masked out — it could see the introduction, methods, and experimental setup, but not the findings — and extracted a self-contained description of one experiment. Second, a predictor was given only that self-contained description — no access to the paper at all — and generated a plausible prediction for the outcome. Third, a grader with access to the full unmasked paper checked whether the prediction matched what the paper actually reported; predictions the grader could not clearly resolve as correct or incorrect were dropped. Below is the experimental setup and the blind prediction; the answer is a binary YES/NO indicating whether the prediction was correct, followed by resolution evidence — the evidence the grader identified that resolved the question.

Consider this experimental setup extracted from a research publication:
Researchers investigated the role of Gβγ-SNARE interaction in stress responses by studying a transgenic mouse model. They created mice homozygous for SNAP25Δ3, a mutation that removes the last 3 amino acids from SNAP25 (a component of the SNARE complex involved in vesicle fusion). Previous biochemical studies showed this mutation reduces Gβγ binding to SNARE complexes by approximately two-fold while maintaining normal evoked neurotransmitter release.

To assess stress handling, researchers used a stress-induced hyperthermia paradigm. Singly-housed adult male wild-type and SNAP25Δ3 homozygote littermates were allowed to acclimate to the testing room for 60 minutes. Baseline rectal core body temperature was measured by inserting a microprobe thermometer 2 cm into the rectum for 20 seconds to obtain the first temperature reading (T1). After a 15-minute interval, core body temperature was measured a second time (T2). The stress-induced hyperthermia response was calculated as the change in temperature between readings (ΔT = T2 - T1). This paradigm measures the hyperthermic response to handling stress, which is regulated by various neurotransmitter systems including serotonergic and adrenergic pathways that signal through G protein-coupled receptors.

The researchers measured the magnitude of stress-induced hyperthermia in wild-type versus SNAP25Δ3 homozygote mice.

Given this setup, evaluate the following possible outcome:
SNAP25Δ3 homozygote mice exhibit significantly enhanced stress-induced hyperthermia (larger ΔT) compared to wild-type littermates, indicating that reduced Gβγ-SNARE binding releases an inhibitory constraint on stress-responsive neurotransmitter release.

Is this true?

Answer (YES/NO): YES